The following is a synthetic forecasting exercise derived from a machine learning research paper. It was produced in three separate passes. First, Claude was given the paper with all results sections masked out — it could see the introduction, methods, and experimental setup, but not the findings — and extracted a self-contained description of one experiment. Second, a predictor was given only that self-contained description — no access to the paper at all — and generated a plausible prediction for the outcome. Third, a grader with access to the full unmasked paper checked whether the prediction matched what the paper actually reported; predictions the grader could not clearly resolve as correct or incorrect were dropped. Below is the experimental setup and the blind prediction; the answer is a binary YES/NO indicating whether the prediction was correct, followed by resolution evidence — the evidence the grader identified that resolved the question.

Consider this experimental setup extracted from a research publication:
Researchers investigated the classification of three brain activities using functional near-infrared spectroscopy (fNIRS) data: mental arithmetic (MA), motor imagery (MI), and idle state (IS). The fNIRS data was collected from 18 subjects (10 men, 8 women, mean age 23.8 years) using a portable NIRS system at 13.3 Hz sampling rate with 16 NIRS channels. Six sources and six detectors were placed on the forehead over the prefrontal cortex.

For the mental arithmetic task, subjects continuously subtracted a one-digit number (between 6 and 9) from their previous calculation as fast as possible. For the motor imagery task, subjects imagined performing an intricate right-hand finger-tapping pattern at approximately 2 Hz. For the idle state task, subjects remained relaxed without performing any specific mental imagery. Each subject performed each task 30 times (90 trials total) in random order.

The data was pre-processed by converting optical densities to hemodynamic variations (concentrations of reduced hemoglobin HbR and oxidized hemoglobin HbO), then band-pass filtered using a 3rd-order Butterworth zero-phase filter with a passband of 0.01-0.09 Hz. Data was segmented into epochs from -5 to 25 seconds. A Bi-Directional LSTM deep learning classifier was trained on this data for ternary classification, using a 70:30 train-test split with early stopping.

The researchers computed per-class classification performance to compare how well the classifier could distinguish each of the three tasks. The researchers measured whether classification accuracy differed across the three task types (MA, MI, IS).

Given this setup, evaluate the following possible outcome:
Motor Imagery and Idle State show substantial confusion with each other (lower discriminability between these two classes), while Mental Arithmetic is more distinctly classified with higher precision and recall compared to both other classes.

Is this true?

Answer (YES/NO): NO